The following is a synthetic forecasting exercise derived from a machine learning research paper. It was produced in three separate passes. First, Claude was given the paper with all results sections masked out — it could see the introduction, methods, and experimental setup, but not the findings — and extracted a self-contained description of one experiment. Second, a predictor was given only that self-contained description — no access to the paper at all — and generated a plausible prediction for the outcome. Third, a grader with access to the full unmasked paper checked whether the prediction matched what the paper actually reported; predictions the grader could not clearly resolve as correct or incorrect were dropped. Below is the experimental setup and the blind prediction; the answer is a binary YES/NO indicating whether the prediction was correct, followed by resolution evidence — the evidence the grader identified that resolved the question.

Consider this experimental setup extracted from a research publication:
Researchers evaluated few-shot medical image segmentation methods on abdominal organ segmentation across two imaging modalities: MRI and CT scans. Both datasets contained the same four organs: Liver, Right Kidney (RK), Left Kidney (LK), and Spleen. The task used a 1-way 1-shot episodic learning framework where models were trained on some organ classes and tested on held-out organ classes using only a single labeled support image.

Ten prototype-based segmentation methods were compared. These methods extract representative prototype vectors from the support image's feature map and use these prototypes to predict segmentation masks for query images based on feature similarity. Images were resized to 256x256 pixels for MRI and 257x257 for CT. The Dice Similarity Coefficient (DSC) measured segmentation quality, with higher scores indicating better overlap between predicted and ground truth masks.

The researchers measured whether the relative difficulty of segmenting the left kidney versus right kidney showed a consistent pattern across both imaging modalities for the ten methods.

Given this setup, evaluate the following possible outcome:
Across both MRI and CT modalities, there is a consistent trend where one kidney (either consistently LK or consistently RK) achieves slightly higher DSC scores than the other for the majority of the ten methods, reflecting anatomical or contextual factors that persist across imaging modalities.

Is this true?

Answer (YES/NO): NO